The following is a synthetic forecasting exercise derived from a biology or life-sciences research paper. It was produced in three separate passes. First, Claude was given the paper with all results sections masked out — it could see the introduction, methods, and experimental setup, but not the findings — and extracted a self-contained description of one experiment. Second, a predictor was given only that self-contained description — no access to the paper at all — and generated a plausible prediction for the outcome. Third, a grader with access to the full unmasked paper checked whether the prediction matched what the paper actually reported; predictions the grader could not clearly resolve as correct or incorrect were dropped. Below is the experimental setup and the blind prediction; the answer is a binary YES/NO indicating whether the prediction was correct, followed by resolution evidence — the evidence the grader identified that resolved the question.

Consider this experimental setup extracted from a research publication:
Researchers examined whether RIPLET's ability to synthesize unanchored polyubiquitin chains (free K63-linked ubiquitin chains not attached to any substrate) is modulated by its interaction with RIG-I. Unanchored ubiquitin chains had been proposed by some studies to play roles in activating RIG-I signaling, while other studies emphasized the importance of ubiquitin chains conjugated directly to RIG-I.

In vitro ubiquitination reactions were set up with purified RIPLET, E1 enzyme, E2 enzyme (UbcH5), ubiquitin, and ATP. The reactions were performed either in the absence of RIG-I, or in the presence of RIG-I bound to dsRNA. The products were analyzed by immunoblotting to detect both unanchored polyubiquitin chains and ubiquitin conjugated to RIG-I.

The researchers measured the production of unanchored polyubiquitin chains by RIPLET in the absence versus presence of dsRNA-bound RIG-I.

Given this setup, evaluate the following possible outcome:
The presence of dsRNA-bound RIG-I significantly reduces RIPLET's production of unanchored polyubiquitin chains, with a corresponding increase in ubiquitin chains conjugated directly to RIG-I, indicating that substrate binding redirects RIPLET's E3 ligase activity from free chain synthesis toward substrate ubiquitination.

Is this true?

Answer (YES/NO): YES